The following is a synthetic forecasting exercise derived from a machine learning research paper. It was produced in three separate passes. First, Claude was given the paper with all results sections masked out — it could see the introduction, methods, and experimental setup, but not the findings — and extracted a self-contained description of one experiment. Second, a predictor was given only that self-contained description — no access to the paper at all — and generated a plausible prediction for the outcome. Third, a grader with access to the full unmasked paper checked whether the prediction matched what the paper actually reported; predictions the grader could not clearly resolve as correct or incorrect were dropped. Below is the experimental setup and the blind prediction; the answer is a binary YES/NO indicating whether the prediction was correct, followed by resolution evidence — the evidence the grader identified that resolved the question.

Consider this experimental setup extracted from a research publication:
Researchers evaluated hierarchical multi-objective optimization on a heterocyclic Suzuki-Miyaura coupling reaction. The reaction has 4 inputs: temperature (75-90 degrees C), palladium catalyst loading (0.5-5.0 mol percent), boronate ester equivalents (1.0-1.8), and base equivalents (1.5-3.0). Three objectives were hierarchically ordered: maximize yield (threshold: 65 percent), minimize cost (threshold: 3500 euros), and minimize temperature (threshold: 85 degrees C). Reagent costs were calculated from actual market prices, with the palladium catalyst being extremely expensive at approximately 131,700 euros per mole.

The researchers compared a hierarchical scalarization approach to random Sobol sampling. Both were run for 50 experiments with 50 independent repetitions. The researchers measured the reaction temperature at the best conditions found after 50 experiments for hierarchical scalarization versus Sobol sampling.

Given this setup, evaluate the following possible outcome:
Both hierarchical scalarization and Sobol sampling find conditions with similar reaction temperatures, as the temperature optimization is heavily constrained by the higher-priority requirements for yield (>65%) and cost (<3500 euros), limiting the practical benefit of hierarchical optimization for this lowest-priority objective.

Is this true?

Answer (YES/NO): NO